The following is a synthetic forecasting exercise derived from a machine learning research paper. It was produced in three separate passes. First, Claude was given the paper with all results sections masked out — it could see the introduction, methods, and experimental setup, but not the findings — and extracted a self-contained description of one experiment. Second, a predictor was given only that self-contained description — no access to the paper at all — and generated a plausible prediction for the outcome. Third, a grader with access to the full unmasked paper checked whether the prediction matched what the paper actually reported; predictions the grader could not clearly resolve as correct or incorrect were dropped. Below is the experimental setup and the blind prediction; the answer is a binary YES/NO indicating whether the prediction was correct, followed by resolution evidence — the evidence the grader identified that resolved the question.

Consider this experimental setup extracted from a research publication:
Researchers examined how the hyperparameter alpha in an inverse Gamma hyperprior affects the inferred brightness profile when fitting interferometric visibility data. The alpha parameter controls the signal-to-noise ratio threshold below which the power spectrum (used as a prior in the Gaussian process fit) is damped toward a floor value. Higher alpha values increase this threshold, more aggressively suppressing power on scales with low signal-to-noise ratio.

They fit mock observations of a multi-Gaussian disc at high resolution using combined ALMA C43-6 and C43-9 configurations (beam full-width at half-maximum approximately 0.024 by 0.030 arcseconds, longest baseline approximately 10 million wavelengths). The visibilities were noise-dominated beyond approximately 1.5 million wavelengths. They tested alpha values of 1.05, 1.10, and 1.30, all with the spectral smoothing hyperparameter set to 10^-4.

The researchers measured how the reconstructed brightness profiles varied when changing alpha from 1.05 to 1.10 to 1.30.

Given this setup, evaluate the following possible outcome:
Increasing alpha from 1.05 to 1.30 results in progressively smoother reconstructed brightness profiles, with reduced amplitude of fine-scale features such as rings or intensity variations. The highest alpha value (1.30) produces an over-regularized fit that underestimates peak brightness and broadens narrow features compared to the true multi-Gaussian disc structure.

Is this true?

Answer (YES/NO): NO